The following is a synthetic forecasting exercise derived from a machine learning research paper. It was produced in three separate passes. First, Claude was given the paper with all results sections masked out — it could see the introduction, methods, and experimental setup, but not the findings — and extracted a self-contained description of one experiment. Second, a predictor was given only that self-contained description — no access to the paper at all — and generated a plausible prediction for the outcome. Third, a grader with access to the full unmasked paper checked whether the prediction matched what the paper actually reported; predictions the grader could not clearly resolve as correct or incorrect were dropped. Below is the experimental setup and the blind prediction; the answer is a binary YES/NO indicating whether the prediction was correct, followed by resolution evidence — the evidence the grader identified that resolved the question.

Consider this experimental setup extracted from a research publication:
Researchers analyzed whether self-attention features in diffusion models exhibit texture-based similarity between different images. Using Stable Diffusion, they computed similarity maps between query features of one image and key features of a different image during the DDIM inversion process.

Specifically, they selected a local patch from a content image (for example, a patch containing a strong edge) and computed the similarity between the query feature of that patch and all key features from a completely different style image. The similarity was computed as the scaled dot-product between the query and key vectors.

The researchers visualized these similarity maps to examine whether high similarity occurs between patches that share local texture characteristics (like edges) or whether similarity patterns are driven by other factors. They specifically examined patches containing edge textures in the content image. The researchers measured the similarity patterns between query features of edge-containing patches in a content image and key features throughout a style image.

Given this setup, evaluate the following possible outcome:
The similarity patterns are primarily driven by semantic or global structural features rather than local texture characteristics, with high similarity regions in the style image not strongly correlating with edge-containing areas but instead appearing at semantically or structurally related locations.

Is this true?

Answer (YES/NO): NO